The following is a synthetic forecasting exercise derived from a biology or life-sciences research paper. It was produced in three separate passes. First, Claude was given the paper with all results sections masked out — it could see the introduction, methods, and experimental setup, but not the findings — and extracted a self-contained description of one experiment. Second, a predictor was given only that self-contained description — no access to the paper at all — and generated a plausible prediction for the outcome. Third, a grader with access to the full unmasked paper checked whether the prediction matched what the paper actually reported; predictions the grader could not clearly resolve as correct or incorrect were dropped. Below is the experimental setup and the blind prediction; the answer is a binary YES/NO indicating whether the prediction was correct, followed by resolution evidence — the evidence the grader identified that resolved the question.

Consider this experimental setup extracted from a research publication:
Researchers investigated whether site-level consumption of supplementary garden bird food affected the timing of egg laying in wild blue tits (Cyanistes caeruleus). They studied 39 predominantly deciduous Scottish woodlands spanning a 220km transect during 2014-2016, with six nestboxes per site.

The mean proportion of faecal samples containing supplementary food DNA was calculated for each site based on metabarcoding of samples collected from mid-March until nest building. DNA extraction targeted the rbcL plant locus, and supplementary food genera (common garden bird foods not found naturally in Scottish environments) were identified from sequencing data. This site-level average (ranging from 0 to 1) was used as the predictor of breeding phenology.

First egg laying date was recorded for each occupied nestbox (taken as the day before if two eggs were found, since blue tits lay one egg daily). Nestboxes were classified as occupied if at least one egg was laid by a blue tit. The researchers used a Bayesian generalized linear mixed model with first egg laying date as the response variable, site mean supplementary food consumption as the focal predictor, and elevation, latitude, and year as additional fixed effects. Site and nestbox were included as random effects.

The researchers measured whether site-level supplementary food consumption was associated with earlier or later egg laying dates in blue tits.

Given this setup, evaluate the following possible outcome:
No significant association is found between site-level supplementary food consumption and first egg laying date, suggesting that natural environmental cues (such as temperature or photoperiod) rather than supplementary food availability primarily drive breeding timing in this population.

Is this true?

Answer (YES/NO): NO